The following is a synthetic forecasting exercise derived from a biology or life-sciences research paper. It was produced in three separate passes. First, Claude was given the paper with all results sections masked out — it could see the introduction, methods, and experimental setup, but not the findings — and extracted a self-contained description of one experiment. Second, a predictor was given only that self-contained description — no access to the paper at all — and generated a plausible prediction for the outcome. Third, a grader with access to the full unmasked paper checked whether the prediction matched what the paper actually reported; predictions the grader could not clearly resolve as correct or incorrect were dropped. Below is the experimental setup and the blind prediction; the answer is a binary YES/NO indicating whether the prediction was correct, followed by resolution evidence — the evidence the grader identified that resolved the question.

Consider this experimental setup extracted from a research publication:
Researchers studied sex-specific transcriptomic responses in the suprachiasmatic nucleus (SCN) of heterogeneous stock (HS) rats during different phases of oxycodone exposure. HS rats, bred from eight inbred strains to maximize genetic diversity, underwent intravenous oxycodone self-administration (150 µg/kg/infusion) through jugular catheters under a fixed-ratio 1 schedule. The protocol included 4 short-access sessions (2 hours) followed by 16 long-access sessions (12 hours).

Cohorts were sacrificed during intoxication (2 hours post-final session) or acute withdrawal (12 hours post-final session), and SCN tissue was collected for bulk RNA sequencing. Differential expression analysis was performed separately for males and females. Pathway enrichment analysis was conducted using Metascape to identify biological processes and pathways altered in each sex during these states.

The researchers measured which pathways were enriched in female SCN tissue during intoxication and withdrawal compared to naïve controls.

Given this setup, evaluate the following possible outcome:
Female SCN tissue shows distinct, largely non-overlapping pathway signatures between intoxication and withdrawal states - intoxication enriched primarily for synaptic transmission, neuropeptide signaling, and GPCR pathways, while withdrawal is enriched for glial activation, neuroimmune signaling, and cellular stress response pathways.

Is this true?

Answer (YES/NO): NO